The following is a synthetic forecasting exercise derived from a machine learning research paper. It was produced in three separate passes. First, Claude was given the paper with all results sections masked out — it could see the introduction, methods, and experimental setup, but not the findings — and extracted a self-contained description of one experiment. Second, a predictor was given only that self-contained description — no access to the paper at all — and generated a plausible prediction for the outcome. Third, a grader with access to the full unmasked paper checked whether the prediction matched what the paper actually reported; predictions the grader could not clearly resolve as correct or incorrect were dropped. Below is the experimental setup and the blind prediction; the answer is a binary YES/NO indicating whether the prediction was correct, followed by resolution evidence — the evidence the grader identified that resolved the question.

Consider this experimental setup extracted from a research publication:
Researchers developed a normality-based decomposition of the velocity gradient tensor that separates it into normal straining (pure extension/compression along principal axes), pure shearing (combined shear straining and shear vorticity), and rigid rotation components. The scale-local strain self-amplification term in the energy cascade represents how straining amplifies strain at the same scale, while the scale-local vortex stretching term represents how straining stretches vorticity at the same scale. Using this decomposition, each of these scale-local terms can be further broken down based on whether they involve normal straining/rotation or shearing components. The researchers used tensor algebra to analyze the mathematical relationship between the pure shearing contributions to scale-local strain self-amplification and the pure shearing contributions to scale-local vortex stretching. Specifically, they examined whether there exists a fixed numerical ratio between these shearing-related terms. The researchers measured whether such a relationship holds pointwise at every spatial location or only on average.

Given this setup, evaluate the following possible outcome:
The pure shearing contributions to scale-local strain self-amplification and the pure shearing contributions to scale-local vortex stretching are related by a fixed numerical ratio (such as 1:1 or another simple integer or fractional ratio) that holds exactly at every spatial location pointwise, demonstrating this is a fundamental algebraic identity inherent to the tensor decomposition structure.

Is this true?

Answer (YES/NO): YES